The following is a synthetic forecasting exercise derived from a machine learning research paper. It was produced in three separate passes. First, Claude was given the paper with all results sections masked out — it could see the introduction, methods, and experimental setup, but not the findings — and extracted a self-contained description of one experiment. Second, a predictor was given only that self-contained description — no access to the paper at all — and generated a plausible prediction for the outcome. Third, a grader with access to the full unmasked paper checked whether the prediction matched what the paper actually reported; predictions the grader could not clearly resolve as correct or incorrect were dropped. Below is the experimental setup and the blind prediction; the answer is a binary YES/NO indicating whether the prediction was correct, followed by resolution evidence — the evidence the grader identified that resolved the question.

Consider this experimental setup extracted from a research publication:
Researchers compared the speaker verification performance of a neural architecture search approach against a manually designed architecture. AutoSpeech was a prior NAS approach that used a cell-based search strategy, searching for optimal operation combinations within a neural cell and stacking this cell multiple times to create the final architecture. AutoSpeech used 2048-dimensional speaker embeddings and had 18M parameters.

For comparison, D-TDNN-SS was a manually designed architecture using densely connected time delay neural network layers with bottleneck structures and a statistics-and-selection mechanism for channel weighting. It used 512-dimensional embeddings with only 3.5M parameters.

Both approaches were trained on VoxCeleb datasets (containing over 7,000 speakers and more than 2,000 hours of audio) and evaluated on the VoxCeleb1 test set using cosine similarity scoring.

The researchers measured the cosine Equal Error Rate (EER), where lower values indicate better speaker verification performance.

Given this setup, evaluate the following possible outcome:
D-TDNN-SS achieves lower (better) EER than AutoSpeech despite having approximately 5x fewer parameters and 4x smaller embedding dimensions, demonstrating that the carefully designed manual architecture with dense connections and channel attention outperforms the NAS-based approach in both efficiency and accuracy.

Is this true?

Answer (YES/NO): YES